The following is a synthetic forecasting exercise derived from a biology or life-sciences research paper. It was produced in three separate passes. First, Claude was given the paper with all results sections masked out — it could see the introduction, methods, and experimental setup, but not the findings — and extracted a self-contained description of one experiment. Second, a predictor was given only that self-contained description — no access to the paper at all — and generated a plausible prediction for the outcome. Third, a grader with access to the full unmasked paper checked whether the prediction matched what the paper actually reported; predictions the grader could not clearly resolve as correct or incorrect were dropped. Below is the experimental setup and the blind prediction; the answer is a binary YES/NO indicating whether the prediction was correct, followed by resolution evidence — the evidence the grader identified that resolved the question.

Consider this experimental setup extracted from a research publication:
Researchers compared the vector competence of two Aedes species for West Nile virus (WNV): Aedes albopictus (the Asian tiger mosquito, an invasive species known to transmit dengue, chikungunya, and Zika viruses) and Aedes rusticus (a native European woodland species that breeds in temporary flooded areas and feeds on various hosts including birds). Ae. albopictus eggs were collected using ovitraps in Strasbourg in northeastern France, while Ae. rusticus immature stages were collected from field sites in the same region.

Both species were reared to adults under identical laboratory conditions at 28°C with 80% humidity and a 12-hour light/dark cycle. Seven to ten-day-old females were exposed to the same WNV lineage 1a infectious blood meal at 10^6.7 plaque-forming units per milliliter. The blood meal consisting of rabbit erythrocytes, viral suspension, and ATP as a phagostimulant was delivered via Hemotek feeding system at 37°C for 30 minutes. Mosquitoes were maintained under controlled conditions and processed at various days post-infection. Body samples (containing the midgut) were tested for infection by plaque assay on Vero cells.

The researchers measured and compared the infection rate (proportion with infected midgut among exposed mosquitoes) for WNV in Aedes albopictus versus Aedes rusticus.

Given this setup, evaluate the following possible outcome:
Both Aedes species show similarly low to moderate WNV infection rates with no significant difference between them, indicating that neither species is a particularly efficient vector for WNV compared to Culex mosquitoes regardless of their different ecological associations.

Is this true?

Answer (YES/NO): NO